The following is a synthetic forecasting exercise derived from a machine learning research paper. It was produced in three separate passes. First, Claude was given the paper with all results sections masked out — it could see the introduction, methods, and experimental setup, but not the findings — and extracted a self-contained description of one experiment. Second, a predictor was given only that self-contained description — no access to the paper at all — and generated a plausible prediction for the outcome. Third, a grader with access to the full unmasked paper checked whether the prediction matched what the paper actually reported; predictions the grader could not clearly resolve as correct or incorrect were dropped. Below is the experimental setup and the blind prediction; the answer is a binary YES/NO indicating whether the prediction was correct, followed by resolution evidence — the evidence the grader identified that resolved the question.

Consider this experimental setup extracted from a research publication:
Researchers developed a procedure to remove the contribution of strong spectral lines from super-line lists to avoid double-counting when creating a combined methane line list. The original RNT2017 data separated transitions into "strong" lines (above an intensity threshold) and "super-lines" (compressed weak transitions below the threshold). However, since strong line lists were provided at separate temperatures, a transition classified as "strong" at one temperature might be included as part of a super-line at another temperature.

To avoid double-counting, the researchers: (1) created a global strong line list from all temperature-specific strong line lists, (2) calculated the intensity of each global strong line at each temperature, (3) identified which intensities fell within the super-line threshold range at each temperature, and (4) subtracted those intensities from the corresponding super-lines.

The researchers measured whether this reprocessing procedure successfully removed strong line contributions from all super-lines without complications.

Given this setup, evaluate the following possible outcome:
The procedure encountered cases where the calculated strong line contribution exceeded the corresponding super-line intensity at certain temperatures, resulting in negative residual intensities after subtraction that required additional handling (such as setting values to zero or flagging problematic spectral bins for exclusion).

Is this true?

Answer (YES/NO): YES